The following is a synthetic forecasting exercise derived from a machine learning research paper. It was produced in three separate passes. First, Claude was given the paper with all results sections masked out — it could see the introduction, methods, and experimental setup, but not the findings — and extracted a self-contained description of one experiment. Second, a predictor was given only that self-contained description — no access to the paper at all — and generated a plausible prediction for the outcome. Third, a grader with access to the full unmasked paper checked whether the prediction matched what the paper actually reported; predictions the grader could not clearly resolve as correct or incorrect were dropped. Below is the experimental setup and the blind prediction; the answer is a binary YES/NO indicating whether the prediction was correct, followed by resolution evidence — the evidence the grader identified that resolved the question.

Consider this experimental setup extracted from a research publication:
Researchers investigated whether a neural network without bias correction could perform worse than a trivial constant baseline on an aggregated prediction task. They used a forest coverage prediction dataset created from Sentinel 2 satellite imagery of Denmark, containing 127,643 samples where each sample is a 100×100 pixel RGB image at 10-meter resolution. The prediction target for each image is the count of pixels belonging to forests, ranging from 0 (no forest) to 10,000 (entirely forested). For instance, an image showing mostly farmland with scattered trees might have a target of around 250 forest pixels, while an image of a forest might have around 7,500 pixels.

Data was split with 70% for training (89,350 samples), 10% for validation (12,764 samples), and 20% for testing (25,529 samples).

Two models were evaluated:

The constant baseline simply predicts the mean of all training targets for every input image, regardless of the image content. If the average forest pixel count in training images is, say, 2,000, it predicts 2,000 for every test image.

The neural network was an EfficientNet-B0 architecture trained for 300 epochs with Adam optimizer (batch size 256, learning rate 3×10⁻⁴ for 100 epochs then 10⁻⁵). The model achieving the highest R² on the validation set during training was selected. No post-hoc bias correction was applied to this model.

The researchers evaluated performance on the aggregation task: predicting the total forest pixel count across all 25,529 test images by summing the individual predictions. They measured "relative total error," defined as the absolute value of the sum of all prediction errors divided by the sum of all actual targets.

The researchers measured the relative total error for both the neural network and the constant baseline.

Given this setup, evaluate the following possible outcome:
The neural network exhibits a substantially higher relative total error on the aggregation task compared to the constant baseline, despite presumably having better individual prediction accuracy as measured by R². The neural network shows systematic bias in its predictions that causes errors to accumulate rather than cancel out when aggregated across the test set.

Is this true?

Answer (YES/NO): NO